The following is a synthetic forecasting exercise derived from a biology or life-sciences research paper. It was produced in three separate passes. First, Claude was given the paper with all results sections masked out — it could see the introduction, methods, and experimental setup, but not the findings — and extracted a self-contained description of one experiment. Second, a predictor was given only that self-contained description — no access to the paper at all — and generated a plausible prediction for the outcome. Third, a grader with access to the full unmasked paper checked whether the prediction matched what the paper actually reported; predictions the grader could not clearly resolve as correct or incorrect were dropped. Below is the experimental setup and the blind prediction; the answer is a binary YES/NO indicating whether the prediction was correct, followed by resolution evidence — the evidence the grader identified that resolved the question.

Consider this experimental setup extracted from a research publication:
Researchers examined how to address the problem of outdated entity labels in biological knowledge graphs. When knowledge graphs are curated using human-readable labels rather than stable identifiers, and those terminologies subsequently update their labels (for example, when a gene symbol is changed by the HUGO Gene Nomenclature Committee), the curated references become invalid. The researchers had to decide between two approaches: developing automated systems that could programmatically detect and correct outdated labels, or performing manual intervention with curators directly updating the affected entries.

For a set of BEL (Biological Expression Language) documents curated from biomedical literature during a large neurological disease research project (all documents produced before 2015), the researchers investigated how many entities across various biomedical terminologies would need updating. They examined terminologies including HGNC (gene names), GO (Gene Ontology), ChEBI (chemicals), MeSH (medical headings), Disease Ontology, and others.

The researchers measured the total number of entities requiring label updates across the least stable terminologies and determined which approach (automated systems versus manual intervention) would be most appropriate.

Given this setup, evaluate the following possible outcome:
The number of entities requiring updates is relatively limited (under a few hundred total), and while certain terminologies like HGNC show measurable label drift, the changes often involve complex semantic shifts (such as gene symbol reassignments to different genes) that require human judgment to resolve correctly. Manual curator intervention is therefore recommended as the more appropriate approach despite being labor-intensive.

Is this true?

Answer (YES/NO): NO